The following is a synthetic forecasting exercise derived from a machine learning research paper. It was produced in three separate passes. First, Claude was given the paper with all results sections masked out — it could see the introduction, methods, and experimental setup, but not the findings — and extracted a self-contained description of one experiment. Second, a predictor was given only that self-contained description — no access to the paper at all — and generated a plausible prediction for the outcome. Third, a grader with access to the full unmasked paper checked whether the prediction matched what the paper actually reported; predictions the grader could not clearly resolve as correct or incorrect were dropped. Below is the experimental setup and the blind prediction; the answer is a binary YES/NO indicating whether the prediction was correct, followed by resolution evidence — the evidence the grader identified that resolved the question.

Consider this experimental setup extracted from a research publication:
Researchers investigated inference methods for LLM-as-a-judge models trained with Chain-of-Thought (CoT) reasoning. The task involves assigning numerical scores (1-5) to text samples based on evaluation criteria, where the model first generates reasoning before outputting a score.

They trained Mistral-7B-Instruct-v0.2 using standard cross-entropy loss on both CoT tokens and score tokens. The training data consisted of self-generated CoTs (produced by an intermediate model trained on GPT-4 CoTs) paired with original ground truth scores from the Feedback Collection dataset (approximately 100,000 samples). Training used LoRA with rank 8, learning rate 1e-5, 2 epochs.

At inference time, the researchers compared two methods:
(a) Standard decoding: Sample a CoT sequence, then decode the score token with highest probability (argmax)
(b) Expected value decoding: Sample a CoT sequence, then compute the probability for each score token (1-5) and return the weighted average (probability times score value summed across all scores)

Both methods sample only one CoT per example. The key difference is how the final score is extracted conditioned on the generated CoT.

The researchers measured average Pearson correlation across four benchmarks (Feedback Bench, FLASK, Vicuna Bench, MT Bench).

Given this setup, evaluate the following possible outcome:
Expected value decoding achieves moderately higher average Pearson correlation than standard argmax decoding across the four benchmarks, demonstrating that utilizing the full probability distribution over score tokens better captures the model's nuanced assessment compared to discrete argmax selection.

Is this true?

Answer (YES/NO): YES